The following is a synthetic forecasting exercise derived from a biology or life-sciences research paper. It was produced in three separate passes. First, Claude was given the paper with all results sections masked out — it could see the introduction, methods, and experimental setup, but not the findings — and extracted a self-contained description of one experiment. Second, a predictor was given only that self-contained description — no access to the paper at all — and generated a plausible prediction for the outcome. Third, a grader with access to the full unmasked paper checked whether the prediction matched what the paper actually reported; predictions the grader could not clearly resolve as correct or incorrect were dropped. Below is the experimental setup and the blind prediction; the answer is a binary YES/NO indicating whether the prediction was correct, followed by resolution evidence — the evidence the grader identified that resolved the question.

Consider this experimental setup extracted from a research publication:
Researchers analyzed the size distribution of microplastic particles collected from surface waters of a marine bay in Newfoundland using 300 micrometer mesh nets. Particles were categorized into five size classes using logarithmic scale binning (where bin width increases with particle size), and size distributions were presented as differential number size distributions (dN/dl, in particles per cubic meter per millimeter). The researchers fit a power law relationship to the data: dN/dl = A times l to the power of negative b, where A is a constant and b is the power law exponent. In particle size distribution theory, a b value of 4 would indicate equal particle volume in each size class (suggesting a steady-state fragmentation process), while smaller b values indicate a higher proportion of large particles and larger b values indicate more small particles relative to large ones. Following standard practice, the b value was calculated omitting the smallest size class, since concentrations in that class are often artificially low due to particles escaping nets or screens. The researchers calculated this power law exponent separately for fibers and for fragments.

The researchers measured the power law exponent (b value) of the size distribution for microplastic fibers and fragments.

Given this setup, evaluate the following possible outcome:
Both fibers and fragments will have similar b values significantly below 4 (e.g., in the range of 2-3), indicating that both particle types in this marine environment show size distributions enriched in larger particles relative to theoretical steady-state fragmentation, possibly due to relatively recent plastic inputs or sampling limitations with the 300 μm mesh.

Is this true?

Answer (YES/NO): NO